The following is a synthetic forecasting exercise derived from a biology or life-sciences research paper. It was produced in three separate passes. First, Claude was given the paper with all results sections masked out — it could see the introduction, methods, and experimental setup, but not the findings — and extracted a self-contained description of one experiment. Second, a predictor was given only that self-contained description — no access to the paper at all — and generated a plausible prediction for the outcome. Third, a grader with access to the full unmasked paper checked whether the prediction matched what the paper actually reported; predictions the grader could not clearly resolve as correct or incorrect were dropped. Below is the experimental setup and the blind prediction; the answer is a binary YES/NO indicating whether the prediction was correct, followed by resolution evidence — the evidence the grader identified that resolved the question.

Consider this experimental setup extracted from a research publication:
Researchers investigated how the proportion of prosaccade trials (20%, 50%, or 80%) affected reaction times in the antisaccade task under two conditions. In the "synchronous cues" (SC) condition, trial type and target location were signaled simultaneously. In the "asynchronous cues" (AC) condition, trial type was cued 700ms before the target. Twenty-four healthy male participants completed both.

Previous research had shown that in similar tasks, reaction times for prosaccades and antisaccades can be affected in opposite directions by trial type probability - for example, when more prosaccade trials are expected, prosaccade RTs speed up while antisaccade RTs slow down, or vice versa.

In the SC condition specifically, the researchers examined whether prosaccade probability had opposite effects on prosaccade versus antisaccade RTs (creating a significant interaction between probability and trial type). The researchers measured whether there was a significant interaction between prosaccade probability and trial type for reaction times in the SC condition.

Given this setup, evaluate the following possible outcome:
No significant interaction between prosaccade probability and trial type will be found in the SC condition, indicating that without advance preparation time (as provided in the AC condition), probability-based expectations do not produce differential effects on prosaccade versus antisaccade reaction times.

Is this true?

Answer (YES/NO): NO